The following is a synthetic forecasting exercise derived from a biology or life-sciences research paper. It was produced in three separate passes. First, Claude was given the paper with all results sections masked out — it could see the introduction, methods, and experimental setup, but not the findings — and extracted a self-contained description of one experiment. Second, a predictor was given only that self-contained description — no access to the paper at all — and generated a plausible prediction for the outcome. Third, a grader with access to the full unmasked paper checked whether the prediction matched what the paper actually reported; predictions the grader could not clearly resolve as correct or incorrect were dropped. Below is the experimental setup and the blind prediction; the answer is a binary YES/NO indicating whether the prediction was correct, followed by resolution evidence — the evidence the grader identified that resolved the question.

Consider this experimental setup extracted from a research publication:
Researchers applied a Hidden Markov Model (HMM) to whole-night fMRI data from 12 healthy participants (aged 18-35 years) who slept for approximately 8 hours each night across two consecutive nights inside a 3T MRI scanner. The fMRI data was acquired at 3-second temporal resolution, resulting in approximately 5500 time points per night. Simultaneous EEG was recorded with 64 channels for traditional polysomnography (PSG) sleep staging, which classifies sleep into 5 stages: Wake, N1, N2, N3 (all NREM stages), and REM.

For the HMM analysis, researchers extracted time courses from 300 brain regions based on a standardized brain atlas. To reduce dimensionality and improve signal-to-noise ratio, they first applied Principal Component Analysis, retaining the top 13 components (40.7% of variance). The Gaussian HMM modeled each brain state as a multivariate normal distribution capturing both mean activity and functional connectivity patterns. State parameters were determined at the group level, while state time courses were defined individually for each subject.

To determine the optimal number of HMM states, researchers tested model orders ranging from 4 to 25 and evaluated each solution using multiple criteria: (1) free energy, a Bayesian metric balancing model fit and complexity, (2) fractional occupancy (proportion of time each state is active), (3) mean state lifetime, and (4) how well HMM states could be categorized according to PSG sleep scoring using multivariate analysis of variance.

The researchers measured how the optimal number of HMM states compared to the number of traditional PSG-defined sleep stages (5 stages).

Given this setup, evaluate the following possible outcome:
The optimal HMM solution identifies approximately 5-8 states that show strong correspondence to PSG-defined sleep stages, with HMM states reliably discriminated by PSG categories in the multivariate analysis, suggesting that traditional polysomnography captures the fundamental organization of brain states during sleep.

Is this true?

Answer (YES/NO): NO